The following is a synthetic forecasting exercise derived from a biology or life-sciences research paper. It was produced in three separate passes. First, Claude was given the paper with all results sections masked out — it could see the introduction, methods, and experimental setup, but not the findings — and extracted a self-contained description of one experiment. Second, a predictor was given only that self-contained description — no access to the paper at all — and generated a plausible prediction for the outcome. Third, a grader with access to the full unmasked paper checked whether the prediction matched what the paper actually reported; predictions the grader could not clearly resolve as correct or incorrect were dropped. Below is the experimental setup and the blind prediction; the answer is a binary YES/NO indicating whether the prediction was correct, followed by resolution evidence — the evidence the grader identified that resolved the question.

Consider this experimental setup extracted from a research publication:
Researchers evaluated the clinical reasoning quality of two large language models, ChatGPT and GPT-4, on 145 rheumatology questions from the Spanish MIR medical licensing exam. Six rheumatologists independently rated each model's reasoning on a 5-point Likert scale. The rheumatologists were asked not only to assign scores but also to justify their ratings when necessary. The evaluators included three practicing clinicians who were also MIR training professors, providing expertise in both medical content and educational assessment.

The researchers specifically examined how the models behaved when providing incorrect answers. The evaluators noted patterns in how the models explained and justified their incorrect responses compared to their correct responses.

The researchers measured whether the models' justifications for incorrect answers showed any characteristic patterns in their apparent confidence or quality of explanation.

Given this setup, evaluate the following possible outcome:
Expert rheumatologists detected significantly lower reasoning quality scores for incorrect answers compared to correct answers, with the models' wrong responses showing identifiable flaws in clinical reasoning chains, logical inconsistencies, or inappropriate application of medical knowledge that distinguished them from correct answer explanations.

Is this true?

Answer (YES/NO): NO